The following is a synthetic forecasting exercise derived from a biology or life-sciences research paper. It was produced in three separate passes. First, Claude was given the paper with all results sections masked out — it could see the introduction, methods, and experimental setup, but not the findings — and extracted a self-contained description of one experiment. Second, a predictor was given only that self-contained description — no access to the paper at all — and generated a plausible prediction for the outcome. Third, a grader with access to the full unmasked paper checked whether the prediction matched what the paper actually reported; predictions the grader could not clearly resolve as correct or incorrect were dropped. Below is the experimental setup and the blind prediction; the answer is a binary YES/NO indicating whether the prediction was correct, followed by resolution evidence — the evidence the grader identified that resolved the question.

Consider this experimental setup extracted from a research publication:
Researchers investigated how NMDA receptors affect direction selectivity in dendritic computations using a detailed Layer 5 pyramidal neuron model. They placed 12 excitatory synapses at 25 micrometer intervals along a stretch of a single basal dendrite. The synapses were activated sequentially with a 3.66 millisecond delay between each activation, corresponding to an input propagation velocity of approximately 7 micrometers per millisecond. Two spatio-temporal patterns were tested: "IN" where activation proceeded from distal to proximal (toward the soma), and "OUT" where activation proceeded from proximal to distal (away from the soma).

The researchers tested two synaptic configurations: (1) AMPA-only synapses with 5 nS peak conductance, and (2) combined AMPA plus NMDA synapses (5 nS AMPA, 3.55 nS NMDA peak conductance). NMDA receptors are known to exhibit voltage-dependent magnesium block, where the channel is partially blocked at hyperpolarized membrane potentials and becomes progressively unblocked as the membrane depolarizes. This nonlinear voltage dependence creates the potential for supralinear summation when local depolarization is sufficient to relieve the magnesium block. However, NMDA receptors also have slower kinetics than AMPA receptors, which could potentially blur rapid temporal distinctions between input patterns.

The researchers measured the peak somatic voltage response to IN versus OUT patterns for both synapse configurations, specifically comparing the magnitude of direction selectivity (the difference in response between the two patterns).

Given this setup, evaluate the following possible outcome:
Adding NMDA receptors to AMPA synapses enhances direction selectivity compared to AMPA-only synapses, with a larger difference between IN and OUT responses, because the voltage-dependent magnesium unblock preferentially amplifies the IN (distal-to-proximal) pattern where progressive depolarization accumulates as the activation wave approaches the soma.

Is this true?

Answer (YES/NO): YES